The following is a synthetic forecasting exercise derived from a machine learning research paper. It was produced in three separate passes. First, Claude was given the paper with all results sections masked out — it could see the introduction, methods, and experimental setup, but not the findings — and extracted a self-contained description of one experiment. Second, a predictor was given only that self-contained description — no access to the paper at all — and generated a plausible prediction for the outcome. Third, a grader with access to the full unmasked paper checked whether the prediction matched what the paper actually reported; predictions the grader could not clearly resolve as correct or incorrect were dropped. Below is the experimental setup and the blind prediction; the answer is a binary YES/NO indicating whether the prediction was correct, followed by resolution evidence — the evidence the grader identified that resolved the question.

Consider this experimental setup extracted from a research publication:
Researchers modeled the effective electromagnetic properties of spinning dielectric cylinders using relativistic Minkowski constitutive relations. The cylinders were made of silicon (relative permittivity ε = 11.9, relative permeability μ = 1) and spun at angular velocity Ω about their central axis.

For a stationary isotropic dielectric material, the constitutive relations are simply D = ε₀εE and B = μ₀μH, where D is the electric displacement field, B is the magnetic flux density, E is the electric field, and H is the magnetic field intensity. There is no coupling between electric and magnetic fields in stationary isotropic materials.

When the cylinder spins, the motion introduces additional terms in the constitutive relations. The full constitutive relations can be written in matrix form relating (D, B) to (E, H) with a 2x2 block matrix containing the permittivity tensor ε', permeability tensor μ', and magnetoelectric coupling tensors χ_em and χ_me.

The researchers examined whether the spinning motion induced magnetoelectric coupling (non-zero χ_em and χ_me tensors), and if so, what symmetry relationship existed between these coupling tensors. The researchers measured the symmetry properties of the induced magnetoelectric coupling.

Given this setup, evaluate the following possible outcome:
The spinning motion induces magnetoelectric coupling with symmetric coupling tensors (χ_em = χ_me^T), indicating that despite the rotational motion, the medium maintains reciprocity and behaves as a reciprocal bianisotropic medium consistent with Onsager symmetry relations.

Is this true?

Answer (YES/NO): NO